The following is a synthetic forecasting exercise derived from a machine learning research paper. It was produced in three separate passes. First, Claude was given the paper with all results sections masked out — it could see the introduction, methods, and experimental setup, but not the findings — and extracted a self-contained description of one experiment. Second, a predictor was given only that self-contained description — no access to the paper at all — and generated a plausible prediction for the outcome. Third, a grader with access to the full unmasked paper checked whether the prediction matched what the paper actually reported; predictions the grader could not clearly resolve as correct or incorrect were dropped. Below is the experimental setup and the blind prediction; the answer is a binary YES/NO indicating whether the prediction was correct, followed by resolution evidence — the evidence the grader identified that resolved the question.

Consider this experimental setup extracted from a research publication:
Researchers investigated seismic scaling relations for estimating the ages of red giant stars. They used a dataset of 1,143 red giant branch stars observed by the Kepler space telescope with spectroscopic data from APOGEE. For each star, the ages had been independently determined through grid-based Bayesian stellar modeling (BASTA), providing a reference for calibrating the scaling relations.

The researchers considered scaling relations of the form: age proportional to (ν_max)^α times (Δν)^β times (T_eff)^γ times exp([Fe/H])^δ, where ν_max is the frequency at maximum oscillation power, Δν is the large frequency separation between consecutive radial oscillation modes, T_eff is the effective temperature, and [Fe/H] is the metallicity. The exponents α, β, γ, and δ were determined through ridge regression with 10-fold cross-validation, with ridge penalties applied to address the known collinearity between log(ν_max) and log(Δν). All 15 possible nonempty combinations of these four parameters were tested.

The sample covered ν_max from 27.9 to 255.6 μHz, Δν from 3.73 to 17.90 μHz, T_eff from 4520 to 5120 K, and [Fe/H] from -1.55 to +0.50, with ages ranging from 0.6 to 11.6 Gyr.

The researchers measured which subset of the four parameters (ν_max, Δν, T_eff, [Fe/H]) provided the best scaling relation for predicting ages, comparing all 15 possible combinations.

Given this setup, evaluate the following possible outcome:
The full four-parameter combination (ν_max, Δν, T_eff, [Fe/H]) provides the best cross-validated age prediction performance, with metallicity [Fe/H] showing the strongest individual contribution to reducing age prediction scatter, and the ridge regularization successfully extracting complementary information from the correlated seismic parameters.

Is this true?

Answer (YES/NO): NO